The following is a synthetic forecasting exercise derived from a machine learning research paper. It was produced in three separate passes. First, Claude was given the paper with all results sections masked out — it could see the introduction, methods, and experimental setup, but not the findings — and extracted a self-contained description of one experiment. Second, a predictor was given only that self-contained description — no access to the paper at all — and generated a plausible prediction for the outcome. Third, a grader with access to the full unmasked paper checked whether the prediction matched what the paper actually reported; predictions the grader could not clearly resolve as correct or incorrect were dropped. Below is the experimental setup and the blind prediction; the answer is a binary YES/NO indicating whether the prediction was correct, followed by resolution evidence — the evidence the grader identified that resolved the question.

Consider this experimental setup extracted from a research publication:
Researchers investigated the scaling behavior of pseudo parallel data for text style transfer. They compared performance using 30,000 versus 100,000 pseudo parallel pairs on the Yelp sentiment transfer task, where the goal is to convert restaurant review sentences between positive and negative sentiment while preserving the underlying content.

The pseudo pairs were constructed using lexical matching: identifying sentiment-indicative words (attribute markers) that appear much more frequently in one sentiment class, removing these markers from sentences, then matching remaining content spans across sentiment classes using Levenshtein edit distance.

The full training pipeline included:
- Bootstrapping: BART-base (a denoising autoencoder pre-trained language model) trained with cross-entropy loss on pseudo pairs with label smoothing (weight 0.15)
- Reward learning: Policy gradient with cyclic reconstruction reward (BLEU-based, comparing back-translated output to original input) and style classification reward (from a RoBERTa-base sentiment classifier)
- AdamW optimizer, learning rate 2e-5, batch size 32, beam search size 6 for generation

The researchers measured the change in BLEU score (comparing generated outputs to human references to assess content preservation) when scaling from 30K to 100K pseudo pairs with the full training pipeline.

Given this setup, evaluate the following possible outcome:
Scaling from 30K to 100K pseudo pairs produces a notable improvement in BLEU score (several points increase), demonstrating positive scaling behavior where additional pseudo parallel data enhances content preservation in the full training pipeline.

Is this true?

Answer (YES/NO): YES